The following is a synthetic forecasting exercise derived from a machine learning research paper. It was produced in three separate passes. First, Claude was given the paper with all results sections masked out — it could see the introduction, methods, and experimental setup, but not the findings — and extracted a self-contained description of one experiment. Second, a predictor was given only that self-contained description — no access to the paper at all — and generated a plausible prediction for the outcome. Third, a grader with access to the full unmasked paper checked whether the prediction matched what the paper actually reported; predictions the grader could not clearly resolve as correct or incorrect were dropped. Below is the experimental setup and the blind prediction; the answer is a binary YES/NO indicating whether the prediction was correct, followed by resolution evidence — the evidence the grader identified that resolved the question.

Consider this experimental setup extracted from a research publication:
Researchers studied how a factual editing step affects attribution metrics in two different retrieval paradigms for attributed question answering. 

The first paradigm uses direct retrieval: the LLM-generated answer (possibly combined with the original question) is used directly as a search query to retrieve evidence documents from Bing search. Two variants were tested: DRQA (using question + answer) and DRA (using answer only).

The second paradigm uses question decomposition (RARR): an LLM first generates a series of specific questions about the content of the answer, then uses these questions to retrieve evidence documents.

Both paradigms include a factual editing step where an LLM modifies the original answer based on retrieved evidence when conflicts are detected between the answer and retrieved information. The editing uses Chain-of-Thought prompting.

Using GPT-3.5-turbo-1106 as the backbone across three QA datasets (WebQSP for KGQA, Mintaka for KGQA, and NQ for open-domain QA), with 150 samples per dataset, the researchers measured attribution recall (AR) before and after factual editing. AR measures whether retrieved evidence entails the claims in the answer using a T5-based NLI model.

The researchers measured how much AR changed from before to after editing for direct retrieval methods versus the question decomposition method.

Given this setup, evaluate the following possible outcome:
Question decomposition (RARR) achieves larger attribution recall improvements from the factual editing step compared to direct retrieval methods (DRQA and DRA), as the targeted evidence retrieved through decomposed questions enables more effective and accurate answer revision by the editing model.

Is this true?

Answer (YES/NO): NO